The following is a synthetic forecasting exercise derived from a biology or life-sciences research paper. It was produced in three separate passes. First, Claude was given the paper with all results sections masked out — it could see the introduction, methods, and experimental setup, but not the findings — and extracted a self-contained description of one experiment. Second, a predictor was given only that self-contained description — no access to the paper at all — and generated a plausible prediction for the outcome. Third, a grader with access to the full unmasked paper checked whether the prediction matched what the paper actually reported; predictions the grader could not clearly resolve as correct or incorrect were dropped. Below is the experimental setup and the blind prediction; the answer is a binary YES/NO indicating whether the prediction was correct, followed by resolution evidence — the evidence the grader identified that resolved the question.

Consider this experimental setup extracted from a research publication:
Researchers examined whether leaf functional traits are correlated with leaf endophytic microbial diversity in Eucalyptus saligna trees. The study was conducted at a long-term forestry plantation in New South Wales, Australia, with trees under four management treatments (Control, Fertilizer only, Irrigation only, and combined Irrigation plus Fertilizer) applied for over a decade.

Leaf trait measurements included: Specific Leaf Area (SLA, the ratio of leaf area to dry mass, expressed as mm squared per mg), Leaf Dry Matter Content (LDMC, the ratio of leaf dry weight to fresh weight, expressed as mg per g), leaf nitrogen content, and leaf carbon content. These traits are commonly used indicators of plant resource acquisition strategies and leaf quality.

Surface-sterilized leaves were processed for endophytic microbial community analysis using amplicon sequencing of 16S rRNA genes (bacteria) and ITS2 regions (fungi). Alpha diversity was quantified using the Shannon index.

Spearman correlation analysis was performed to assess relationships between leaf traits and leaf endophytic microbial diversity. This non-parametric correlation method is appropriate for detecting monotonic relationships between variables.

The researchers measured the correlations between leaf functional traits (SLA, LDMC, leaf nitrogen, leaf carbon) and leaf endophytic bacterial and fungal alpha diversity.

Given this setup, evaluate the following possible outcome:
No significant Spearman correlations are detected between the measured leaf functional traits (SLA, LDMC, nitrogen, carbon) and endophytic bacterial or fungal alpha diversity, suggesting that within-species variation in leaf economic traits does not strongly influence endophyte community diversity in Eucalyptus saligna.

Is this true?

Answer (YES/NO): NO